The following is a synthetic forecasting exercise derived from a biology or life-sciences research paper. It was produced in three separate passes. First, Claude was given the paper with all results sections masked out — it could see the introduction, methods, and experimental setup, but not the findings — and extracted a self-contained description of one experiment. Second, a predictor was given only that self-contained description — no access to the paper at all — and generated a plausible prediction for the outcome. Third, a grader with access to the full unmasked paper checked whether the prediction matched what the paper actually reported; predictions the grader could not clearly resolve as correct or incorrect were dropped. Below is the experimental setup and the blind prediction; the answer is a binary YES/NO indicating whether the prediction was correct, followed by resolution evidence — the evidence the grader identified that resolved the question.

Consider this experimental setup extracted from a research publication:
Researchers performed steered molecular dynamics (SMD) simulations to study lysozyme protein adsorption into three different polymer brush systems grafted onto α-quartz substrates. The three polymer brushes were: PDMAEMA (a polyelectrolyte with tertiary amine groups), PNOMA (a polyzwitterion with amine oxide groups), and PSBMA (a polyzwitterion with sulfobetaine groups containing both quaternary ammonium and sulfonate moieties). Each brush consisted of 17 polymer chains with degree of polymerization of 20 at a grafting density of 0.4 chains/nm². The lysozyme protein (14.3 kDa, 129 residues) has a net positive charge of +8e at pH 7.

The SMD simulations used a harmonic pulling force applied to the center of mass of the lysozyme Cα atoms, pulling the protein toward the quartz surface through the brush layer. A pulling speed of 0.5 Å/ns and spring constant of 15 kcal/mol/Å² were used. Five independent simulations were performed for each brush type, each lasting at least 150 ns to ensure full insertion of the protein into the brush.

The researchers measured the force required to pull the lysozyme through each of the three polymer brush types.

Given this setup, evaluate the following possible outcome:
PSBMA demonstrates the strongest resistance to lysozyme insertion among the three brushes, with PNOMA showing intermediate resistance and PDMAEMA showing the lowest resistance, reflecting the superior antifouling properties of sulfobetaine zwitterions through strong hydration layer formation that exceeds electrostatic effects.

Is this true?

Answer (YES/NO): NO